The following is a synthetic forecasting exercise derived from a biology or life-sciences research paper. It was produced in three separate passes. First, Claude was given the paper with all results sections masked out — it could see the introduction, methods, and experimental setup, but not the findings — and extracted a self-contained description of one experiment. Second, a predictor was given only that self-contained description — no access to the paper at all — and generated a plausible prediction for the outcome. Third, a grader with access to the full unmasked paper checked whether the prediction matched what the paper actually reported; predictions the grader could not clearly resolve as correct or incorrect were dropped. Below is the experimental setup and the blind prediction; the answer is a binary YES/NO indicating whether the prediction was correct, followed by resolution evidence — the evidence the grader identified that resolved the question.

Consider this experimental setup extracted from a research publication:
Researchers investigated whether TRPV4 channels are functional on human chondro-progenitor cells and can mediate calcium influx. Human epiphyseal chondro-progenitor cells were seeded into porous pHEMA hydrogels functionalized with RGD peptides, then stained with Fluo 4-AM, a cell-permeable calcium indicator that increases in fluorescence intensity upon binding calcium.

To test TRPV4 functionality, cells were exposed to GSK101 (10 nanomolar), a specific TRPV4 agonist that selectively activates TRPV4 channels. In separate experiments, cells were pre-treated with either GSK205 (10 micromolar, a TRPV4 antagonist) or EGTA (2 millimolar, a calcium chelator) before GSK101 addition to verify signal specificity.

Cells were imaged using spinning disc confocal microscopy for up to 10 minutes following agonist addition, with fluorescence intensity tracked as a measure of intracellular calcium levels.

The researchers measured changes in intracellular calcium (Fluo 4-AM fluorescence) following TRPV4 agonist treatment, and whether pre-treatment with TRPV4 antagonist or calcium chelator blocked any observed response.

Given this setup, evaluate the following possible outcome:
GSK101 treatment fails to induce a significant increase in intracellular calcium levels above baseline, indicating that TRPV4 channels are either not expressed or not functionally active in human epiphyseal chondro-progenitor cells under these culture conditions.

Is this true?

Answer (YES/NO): NO